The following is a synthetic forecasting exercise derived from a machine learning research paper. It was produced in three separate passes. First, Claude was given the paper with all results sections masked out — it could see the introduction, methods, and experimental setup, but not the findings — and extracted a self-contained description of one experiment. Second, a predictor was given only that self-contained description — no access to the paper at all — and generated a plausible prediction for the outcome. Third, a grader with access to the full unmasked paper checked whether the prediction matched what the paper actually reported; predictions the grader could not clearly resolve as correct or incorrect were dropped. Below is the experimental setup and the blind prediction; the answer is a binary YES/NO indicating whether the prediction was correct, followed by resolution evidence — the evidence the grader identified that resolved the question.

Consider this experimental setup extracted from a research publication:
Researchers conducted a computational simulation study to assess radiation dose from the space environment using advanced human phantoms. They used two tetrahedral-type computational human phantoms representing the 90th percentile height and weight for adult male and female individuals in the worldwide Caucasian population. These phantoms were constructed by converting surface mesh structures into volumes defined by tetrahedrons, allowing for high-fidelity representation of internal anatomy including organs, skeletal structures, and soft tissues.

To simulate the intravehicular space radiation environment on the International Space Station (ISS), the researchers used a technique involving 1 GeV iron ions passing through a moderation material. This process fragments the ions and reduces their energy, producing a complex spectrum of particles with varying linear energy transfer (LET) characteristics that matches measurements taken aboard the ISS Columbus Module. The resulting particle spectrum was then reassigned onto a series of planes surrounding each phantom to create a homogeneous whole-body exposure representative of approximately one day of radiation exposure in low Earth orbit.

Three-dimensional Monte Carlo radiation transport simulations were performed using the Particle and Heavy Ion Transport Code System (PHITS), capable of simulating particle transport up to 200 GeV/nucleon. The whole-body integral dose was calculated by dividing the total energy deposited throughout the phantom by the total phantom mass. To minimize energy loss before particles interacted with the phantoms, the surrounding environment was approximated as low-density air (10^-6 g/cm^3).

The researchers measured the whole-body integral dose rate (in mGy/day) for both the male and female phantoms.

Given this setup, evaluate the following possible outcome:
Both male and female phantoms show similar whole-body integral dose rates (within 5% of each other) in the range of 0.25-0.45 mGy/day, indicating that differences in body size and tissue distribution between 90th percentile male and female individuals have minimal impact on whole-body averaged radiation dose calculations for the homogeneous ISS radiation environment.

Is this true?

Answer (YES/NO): YES